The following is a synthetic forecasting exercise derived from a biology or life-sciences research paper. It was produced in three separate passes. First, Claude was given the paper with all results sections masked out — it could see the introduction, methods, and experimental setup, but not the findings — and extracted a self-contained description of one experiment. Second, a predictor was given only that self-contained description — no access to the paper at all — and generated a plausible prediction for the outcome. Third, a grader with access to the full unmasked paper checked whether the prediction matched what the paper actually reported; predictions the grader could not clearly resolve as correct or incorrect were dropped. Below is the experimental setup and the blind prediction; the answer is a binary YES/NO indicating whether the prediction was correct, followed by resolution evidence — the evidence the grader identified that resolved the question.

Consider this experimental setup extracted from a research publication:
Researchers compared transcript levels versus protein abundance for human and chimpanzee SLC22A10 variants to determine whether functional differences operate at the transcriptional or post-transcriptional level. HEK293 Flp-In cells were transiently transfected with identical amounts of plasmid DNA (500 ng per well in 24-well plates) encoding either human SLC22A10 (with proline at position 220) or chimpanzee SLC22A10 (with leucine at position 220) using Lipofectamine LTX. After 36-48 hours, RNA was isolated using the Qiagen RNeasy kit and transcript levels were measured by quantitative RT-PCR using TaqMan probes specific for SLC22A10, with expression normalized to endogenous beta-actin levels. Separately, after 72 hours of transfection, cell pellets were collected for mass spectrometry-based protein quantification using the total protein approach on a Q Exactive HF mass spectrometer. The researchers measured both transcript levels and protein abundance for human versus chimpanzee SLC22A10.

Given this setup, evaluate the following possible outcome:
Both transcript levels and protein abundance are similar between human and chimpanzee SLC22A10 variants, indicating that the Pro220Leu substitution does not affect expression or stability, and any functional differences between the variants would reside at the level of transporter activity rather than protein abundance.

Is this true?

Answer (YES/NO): NO